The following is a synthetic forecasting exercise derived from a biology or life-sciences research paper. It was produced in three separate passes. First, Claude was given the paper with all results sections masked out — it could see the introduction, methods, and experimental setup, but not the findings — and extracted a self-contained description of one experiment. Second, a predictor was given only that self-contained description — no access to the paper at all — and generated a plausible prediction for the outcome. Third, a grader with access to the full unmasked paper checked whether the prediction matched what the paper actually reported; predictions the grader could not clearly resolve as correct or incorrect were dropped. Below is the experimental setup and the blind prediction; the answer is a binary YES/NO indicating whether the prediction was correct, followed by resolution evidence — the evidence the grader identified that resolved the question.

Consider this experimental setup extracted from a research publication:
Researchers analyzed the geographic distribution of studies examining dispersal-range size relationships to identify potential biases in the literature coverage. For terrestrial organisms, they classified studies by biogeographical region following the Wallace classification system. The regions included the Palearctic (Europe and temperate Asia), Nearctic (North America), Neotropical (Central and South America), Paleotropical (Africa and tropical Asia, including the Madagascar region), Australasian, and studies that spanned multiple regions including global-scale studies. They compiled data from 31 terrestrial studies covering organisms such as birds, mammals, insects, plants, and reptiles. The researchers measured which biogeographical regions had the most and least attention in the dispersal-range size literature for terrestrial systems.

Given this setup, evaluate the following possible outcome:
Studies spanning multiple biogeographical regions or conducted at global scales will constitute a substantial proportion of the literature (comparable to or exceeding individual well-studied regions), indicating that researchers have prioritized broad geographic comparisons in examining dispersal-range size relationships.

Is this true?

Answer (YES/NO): YES